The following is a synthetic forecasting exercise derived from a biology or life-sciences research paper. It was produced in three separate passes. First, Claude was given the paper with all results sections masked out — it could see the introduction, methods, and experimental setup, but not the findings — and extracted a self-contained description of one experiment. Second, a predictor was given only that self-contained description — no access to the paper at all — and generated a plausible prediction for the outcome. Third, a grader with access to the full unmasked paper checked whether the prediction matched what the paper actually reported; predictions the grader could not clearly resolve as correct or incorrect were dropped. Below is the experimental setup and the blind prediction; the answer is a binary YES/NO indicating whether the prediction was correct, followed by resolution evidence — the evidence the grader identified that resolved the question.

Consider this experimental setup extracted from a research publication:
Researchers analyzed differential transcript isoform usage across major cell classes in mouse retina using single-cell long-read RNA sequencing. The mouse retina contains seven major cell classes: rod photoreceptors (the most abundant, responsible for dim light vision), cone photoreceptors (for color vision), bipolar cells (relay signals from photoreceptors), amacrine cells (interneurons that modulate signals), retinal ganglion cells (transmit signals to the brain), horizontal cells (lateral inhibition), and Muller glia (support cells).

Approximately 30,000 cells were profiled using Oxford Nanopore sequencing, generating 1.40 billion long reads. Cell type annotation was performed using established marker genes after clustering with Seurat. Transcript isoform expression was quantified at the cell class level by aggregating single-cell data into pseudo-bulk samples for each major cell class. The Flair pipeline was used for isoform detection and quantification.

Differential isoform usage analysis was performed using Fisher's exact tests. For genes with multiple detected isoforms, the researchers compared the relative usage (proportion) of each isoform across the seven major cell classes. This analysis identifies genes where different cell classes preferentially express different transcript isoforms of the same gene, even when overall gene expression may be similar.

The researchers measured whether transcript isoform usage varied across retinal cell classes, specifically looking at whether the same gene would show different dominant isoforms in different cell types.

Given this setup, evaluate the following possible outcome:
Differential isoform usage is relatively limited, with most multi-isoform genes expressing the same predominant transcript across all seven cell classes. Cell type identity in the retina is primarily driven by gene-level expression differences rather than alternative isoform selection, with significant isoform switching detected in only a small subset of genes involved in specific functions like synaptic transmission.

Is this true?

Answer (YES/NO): NO